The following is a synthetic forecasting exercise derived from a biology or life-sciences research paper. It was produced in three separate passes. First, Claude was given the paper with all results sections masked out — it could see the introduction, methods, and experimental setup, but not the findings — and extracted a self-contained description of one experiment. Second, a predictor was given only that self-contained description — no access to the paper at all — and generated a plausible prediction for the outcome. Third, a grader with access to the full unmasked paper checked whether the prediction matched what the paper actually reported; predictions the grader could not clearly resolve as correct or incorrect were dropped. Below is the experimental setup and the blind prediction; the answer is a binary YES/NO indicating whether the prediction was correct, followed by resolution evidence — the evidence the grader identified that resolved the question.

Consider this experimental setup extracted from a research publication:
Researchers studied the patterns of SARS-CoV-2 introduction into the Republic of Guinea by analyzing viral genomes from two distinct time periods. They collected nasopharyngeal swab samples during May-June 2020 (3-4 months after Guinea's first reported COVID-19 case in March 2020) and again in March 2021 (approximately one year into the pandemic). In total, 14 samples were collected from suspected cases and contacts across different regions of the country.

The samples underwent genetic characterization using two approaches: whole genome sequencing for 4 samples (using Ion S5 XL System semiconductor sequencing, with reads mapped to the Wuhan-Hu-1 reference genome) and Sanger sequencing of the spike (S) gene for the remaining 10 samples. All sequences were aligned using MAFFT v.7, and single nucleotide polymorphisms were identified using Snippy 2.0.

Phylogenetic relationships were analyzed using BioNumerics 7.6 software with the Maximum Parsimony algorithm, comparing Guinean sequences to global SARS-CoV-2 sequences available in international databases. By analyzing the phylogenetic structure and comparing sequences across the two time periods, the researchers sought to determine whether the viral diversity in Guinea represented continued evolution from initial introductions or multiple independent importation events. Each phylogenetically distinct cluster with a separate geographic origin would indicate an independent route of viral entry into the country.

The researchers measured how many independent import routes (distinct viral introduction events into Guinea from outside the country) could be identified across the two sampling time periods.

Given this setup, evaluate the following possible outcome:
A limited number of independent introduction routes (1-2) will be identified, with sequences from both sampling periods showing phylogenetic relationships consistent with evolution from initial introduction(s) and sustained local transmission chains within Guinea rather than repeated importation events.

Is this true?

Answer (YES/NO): NO